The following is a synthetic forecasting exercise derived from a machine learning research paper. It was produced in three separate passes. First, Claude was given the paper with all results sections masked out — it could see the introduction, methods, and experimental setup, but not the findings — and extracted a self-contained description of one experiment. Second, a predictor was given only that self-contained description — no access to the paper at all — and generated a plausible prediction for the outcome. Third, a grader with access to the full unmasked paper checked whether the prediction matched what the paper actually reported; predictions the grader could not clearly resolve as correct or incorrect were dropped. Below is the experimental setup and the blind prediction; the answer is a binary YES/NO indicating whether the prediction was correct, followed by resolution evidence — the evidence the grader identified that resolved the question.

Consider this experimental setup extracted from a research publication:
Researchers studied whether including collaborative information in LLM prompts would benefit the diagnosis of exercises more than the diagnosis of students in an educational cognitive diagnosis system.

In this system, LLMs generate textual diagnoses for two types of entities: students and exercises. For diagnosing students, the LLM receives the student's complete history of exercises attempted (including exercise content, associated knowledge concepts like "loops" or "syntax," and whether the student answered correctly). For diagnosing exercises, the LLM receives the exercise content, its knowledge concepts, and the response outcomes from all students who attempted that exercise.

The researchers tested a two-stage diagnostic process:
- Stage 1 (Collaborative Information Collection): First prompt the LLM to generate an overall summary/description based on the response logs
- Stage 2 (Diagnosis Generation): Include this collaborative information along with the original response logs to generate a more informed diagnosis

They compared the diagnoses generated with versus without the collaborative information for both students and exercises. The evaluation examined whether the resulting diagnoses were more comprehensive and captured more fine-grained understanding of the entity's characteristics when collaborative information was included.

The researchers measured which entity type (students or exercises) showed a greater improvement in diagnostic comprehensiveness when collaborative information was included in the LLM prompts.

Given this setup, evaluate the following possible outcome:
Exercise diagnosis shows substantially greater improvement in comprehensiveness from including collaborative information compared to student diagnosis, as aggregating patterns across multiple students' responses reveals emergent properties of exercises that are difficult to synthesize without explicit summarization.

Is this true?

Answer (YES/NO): YES